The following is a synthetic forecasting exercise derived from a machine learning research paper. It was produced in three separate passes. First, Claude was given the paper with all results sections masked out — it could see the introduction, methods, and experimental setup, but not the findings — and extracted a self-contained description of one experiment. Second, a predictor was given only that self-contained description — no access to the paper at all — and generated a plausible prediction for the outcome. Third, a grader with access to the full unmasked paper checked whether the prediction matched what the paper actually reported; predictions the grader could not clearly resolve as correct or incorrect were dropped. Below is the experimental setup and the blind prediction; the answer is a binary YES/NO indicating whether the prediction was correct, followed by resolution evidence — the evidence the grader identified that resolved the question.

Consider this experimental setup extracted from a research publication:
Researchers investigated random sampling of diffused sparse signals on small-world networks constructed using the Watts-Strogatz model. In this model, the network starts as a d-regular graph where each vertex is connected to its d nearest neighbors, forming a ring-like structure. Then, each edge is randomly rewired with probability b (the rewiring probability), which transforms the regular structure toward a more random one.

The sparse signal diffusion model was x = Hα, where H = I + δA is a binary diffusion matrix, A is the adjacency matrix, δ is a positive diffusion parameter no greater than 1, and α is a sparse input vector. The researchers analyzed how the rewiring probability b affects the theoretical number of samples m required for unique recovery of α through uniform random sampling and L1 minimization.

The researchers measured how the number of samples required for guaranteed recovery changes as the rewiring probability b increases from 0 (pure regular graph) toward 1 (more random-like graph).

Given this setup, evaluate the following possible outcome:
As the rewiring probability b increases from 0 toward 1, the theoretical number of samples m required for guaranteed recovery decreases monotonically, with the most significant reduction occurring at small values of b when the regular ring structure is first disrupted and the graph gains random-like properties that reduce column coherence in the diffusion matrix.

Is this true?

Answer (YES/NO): NO